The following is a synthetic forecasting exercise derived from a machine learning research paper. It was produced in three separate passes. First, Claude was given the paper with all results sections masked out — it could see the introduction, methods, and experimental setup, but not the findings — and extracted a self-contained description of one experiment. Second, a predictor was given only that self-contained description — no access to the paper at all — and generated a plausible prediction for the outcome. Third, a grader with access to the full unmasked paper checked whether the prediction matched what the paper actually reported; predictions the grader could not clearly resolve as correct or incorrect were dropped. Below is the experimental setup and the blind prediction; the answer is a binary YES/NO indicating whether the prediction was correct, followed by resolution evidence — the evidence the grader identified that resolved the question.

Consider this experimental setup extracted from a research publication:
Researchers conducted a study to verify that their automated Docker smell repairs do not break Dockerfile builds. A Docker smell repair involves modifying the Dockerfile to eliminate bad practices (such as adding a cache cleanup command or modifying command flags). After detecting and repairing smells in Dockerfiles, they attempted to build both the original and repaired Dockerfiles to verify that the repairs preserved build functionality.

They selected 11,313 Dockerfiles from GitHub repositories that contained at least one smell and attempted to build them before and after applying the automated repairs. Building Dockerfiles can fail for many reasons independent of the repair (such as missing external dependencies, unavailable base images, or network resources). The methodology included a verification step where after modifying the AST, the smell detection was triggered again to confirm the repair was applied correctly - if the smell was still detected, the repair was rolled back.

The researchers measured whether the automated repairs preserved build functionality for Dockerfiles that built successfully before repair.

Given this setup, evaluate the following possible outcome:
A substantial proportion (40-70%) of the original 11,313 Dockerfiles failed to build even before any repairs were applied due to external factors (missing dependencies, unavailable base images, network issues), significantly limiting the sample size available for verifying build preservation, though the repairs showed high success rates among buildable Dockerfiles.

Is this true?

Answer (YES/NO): YES